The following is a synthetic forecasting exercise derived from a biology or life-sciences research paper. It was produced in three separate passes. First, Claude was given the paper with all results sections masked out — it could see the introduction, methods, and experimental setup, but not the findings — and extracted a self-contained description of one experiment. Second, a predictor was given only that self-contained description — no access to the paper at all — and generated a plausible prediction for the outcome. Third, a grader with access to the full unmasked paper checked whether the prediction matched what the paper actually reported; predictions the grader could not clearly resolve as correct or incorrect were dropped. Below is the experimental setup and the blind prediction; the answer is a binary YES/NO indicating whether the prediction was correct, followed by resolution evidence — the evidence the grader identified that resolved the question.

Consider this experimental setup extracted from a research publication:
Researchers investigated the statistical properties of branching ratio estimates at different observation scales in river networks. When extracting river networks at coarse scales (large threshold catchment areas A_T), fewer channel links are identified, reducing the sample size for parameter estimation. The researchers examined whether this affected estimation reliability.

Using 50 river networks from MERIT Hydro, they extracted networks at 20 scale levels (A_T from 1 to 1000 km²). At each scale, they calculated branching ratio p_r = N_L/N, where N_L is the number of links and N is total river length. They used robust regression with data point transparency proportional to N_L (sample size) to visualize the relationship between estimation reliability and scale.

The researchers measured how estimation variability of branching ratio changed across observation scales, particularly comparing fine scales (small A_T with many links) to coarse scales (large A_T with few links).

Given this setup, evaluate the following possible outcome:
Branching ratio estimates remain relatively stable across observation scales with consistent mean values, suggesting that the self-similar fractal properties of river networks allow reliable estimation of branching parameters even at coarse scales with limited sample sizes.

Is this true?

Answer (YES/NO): NO